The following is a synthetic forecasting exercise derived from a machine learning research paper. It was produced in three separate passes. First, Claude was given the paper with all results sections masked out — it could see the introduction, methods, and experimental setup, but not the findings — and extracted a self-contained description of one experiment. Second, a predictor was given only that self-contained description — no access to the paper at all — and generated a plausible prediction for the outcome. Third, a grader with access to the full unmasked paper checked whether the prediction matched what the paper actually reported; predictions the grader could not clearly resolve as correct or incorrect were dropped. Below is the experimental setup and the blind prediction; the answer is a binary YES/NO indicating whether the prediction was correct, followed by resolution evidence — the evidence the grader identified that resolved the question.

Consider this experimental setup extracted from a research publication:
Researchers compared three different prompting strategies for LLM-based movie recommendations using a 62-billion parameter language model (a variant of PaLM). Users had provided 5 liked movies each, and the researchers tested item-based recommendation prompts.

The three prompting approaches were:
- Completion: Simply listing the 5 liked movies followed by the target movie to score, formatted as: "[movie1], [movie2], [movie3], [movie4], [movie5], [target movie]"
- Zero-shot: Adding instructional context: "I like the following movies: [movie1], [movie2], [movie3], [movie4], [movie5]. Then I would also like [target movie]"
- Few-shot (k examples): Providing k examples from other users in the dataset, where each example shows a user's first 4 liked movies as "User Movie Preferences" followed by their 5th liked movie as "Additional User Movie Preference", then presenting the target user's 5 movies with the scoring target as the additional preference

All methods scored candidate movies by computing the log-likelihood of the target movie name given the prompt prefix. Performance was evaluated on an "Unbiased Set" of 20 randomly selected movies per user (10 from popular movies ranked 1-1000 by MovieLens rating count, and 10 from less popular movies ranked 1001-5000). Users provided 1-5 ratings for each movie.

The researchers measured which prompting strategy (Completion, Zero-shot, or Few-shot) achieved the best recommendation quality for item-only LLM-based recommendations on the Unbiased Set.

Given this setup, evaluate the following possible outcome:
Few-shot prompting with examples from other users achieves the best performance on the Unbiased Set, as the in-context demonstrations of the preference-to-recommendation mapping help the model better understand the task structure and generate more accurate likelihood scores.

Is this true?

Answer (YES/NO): YES